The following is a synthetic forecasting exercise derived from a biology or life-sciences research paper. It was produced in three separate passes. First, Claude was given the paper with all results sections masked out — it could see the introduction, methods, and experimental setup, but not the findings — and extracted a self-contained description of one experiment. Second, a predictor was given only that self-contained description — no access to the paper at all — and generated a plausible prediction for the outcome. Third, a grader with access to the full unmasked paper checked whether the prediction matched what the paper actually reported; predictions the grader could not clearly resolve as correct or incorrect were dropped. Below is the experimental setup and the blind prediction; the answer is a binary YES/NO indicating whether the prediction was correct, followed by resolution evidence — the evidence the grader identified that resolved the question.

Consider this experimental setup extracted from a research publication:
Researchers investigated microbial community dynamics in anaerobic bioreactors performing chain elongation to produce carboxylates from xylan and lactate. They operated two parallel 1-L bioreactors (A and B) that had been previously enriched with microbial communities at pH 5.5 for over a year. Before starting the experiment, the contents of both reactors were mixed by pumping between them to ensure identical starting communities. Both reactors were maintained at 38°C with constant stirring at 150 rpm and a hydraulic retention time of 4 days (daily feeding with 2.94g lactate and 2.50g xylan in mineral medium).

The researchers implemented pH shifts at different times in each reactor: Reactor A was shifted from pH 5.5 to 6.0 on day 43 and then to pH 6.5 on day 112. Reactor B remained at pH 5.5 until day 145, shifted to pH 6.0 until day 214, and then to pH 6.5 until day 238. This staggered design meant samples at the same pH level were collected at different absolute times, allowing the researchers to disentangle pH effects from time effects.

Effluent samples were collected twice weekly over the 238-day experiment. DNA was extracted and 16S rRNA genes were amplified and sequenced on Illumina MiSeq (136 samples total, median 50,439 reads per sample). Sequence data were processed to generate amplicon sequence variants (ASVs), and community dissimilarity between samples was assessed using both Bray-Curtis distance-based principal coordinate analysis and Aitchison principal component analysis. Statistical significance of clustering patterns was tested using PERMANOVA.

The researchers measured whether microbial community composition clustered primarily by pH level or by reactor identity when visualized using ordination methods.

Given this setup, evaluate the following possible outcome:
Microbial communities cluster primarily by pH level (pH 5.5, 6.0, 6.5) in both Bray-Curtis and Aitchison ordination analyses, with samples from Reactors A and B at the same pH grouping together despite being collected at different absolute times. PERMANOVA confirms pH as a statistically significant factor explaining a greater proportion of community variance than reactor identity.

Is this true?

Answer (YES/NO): YES